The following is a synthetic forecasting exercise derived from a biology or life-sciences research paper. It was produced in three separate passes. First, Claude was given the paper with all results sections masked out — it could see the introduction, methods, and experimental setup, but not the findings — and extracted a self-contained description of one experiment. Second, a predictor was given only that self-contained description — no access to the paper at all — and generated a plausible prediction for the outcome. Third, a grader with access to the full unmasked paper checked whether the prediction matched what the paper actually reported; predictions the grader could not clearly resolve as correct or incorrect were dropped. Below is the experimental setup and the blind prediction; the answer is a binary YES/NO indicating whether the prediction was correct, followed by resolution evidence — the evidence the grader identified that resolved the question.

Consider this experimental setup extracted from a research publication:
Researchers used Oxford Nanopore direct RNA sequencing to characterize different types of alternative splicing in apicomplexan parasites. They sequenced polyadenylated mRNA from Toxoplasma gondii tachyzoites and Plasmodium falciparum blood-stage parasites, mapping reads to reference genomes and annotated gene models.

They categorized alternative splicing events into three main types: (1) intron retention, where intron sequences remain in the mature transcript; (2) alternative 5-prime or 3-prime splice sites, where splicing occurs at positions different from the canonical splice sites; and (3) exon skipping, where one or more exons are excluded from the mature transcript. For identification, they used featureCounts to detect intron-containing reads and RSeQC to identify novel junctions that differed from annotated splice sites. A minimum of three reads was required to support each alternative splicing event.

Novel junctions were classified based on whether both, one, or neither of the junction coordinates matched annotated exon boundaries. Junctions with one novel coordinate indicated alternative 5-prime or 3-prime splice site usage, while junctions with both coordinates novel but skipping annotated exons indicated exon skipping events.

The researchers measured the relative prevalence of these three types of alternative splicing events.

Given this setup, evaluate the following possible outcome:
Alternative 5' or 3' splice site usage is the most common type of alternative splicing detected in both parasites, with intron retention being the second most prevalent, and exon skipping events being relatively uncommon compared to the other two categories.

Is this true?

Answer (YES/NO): NO